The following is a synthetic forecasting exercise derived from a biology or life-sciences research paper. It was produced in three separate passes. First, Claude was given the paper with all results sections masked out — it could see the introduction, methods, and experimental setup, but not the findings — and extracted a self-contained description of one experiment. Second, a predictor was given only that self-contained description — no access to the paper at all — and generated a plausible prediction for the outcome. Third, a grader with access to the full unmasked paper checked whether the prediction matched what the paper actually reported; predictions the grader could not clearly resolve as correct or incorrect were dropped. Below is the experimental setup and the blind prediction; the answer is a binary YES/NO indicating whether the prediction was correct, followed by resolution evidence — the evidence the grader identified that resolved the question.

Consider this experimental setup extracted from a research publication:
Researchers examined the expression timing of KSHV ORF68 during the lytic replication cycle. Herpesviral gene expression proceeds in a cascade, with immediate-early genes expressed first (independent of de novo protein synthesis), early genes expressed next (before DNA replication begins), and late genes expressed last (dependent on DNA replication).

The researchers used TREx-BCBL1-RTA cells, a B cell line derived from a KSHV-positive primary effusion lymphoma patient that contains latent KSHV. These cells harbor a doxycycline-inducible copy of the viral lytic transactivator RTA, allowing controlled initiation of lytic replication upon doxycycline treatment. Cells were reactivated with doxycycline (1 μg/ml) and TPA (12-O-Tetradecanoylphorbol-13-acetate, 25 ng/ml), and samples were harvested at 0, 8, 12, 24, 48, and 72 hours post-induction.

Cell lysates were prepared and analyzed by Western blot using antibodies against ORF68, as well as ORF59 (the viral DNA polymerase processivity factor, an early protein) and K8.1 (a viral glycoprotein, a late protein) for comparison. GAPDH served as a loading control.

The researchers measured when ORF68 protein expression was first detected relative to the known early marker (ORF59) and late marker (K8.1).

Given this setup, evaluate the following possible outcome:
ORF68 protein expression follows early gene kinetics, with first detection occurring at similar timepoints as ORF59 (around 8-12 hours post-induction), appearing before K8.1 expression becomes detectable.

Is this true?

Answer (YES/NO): YES